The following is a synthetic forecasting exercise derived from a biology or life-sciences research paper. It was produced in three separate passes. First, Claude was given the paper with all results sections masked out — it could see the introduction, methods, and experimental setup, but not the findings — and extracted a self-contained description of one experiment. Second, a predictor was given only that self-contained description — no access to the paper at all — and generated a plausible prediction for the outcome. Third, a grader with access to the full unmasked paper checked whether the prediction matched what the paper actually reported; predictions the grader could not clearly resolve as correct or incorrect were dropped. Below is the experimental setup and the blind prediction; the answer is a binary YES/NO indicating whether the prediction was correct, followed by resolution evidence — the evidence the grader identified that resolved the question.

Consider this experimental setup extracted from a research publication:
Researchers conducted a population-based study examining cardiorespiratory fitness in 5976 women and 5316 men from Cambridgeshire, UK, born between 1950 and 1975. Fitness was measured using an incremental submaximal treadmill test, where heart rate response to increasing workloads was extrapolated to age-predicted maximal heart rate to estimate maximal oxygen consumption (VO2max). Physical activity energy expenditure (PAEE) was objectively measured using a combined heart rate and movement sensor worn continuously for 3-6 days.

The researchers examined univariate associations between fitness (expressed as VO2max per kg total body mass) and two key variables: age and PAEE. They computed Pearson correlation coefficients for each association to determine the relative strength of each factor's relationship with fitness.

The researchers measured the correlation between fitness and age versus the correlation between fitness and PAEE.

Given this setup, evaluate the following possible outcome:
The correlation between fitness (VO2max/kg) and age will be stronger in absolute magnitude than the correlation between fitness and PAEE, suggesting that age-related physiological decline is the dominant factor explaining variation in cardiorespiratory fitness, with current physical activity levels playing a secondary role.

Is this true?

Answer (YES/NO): NO